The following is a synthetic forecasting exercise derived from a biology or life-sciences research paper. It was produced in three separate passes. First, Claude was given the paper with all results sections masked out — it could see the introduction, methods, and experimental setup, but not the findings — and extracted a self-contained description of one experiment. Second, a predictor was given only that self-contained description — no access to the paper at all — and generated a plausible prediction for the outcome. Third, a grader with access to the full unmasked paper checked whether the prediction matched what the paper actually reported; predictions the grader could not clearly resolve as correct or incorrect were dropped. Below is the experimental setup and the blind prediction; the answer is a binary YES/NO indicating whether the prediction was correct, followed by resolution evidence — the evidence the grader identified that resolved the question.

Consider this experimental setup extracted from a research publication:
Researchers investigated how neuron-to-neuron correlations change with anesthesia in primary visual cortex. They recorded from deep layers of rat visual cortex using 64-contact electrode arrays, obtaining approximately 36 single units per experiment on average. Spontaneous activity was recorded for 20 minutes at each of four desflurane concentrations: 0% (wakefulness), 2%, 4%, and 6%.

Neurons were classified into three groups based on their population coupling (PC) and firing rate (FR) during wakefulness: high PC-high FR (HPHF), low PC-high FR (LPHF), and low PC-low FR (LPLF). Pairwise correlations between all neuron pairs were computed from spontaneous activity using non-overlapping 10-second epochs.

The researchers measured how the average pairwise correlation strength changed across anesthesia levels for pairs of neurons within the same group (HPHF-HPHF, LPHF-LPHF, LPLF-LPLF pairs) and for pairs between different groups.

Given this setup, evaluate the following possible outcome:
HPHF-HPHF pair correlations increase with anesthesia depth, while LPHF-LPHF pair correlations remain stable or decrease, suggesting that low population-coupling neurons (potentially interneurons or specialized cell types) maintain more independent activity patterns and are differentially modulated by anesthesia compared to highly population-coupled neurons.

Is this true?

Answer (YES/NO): NO